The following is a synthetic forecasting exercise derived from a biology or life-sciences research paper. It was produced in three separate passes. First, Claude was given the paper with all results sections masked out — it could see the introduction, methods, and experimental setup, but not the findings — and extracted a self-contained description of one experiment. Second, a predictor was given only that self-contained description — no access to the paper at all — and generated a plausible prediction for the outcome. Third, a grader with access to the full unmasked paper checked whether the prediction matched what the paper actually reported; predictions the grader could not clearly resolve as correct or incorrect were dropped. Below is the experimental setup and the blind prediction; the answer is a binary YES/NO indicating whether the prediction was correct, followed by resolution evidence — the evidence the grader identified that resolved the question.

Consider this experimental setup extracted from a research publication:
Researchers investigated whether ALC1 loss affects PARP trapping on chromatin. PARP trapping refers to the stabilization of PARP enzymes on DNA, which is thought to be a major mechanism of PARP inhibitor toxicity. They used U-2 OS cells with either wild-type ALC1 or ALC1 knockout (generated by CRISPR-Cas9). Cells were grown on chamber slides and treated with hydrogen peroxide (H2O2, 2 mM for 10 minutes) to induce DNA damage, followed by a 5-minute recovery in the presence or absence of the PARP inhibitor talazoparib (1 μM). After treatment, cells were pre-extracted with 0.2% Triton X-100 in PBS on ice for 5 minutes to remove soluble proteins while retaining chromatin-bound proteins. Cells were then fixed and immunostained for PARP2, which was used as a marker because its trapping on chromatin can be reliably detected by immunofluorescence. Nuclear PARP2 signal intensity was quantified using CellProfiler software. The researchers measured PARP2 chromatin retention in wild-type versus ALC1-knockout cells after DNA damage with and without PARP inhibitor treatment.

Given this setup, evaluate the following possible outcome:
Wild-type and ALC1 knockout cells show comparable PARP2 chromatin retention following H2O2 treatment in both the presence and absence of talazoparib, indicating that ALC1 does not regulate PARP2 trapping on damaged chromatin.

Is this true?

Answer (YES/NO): NO